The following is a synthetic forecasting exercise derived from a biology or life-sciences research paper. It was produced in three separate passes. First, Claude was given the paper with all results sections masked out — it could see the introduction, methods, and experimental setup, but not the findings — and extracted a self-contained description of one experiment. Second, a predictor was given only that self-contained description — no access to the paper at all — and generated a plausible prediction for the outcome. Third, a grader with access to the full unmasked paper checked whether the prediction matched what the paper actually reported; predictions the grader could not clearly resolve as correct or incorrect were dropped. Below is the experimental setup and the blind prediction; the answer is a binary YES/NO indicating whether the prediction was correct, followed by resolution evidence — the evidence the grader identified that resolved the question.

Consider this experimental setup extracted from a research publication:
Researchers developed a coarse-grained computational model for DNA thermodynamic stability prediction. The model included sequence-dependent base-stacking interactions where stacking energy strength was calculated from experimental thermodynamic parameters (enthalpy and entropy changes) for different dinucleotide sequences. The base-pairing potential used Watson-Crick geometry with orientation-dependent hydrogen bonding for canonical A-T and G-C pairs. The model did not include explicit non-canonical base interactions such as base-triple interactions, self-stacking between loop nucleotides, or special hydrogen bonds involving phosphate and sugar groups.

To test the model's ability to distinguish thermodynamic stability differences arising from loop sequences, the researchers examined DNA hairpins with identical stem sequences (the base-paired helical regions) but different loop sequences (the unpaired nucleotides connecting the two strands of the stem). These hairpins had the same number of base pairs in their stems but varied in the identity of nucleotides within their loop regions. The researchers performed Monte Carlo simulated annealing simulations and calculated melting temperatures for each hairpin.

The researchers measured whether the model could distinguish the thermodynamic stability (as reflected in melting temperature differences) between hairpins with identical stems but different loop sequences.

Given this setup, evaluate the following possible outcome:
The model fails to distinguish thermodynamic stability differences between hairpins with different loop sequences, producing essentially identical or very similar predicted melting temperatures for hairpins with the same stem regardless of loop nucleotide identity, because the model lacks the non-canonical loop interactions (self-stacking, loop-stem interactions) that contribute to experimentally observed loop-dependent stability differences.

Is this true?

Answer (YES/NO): YES